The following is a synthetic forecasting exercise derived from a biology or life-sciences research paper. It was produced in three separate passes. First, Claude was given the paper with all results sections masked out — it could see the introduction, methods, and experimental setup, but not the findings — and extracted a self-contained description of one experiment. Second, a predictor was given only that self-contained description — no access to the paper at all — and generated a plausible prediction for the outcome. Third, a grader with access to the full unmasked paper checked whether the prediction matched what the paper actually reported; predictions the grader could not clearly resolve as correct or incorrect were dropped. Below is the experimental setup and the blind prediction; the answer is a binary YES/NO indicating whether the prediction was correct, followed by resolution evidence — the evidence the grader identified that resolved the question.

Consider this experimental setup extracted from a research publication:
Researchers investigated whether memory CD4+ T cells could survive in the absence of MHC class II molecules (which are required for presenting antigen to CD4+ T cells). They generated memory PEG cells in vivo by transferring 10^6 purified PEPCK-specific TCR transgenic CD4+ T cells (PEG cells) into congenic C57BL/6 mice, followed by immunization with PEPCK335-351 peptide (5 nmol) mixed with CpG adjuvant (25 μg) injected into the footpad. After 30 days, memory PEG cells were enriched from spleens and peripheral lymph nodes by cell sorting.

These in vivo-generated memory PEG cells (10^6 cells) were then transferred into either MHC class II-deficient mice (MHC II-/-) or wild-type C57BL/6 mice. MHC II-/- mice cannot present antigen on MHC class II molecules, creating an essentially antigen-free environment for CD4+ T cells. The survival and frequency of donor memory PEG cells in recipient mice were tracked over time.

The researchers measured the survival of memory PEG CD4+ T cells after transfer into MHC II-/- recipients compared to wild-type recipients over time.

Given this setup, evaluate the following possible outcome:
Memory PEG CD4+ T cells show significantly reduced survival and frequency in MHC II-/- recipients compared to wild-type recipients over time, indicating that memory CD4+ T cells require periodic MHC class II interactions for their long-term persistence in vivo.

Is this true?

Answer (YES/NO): NO